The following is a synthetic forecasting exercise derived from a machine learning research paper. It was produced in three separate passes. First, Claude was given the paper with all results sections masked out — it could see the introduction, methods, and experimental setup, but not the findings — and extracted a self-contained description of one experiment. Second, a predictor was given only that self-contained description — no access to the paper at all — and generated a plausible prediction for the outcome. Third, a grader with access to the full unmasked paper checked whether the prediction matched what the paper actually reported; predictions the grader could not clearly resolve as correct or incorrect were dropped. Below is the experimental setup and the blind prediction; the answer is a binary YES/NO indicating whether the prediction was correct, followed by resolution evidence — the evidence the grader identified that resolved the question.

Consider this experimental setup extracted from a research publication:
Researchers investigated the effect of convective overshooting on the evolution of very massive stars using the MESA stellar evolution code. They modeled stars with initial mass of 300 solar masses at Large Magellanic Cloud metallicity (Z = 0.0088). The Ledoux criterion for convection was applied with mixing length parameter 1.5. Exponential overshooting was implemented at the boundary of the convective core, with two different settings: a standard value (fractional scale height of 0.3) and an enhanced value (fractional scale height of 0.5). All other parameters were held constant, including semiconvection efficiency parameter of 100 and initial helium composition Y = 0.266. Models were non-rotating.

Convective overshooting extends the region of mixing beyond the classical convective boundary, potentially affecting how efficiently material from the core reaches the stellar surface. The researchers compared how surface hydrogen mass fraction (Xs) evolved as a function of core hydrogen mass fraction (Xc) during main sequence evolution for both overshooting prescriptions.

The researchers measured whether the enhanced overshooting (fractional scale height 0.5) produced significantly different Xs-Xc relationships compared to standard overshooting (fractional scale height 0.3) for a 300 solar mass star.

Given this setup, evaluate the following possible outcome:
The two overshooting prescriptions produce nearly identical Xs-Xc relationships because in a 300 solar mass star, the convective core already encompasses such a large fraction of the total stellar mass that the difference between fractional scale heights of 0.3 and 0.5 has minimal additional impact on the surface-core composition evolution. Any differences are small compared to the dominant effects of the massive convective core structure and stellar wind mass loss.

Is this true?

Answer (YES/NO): YES